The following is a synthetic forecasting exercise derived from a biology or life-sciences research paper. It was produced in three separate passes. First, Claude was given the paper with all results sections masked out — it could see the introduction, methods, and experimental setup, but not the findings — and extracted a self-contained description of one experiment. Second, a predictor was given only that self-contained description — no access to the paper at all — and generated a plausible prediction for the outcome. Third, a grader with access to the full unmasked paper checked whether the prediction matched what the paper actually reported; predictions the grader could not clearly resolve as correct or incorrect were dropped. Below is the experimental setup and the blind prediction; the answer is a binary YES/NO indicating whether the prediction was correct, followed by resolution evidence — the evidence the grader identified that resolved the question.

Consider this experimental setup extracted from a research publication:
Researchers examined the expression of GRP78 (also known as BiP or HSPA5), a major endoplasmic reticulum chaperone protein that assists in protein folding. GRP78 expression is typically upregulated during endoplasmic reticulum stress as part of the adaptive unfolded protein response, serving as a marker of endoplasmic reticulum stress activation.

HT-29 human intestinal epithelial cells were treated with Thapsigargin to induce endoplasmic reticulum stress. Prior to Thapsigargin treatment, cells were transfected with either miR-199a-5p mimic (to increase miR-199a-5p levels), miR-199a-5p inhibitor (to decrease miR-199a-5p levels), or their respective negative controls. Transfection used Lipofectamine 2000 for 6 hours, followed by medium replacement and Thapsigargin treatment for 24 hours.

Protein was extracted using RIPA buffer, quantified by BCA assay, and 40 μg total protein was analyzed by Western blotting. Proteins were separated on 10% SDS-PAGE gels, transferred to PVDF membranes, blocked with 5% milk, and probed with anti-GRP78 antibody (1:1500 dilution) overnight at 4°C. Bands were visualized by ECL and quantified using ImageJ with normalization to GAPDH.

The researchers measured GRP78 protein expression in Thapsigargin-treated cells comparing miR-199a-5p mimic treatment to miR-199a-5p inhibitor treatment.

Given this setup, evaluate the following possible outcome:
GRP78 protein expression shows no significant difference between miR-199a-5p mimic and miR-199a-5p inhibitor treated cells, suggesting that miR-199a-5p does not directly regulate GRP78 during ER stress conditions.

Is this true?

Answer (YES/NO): NO